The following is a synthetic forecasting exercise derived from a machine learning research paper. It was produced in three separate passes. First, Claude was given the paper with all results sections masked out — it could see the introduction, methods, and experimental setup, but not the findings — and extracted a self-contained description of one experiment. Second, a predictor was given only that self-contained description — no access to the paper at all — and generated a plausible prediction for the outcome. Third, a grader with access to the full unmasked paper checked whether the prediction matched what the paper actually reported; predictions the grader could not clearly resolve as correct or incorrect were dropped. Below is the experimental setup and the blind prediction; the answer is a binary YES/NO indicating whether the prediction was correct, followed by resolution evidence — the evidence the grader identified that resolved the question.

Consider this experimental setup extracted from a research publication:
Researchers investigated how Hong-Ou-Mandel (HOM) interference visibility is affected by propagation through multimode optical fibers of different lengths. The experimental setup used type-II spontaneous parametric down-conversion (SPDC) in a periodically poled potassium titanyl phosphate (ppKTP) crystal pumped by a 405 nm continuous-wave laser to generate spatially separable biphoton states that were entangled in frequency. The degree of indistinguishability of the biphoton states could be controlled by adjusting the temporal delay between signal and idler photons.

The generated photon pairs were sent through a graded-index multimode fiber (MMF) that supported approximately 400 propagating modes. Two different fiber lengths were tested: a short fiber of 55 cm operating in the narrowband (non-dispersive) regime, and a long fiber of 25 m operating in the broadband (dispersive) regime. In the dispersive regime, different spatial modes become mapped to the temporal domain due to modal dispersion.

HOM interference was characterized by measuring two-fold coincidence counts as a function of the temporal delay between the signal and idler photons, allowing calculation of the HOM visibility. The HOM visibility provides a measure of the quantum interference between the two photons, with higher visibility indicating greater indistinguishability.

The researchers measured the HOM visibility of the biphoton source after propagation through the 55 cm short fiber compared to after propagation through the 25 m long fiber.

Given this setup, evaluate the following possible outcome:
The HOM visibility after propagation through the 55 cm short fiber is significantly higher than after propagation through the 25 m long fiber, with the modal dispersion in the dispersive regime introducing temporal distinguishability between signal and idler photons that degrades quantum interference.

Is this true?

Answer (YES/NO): NO